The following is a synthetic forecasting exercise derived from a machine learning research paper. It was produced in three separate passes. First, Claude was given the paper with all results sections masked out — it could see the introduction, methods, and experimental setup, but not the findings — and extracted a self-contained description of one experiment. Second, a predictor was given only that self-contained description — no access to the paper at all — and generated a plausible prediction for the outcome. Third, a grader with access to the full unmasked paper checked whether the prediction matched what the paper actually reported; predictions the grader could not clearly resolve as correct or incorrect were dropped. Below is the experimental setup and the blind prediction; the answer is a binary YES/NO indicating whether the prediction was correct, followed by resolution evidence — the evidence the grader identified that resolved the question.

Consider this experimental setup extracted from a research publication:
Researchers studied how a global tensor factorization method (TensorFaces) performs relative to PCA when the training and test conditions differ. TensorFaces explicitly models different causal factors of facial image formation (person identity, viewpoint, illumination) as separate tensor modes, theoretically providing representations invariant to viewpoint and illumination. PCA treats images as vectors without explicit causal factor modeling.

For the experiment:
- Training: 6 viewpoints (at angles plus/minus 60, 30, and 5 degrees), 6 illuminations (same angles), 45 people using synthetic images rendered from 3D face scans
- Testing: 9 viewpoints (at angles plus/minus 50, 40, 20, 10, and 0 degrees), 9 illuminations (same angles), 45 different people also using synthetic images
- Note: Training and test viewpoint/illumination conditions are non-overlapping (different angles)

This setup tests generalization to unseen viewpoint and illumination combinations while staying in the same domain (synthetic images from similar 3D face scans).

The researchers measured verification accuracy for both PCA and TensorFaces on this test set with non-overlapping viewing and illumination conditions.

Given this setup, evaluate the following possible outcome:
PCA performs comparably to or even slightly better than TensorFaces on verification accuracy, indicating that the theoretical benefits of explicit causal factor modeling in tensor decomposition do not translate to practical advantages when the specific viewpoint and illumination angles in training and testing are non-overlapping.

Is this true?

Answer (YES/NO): NO